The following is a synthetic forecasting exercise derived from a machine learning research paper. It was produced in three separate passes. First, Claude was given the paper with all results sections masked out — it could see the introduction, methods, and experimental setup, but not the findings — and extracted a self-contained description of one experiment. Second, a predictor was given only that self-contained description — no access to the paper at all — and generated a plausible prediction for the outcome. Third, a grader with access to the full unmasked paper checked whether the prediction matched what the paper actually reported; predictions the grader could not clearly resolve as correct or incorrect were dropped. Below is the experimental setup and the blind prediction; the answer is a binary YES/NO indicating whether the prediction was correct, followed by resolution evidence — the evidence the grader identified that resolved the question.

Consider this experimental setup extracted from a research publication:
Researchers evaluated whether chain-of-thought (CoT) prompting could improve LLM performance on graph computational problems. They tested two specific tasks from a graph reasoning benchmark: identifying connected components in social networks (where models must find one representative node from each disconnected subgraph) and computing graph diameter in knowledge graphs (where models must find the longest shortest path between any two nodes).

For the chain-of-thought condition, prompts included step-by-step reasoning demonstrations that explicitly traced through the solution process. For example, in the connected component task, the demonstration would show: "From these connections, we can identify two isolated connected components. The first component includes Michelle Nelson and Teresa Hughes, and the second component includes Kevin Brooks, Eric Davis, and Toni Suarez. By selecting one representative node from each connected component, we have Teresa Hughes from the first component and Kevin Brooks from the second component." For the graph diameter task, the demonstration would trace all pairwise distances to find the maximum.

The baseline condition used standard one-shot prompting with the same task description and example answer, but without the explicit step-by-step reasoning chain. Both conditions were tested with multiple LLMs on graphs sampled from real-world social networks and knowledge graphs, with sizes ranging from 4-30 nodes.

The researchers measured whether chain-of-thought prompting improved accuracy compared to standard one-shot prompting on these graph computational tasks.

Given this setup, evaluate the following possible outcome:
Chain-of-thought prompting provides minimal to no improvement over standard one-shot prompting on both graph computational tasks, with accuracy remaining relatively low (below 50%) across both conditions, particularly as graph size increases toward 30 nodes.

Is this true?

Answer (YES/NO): NO